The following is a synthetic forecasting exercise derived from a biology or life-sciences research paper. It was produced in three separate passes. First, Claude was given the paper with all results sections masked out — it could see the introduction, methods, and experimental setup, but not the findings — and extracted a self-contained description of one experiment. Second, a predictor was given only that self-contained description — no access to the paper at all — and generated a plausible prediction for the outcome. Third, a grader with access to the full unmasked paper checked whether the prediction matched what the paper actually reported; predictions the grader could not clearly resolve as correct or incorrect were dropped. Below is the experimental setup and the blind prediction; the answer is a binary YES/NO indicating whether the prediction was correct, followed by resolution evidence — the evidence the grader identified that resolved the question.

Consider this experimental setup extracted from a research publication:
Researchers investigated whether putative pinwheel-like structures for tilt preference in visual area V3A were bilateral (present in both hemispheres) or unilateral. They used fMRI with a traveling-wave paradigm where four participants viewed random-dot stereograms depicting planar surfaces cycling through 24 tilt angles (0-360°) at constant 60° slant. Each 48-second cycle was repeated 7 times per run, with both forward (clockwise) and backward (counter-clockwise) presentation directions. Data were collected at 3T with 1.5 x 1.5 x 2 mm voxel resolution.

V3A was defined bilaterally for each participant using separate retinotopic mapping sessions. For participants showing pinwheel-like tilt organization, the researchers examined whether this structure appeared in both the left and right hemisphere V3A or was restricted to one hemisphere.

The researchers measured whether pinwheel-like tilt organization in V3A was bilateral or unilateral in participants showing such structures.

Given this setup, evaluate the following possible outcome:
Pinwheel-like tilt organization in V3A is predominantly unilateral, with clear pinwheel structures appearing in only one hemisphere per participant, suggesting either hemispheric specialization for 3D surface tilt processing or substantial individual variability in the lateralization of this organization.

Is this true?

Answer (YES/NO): YES